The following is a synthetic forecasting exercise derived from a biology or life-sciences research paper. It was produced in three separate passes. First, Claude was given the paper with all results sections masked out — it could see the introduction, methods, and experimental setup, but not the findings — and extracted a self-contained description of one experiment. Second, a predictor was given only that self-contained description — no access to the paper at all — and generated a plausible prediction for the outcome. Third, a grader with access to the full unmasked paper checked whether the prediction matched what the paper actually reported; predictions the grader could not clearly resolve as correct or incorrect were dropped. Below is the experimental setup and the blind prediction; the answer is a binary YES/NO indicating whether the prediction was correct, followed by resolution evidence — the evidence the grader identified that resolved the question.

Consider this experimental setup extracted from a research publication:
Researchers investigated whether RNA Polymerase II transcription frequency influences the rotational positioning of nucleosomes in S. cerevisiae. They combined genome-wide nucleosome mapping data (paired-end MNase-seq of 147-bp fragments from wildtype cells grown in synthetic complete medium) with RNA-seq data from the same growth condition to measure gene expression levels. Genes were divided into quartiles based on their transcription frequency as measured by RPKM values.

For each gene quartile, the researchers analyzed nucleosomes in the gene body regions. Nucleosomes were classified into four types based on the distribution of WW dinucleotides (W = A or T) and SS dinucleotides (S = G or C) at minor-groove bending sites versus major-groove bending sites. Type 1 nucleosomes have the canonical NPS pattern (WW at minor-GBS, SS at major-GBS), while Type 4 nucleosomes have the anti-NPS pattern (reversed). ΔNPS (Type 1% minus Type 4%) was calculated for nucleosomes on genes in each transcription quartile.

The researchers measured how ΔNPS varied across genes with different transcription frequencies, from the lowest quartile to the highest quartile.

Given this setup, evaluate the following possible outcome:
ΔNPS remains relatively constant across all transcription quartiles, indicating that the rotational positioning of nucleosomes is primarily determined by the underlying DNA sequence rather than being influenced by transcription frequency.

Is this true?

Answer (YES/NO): YES